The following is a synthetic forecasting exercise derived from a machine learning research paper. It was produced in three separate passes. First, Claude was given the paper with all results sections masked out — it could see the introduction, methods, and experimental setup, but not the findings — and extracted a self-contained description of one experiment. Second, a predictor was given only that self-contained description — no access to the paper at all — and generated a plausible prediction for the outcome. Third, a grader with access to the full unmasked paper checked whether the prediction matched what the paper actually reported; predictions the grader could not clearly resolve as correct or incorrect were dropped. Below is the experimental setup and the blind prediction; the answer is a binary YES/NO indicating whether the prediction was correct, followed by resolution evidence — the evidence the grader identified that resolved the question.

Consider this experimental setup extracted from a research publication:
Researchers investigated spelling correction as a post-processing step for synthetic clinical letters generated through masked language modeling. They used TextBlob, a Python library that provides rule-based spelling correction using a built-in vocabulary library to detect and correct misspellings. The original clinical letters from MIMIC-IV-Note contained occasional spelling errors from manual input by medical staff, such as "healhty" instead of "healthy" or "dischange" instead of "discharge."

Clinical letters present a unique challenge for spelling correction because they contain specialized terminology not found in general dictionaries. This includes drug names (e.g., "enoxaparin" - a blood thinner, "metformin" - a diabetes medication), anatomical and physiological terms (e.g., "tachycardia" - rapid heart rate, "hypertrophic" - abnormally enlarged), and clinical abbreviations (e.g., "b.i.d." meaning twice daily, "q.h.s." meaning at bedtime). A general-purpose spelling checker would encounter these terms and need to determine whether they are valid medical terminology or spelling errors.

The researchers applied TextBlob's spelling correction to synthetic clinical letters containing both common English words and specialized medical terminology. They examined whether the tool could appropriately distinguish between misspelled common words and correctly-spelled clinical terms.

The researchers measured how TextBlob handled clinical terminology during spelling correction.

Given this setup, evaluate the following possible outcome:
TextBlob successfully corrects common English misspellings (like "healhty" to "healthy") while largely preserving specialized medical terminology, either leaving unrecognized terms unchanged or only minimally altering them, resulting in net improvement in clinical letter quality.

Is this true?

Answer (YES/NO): NO